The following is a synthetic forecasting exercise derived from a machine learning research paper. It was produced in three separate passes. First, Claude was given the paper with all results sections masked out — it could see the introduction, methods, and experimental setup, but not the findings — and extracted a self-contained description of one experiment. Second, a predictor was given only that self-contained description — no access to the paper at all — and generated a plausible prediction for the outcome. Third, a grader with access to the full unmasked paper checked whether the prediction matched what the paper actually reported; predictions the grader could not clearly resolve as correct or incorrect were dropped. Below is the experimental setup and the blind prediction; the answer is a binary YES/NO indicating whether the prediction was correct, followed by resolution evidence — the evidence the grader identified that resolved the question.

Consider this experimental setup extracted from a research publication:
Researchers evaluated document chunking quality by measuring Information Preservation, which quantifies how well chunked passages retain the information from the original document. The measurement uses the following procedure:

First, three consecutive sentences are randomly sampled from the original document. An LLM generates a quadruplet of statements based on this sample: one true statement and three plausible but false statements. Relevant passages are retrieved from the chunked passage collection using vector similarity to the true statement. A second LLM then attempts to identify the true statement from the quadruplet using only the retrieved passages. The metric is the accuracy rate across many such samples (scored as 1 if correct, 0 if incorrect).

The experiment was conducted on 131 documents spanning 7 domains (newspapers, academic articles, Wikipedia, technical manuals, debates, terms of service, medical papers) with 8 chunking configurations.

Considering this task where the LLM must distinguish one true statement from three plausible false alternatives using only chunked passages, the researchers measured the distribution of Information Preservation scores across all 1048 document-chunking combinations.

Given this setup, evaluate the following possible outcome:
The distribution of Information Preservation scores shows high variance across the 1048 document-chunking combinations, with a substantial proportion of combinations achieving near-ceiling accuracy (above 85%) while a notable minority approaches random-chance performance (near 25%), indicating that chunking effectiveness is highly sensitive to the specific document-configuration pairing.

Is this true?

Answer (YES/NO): NO